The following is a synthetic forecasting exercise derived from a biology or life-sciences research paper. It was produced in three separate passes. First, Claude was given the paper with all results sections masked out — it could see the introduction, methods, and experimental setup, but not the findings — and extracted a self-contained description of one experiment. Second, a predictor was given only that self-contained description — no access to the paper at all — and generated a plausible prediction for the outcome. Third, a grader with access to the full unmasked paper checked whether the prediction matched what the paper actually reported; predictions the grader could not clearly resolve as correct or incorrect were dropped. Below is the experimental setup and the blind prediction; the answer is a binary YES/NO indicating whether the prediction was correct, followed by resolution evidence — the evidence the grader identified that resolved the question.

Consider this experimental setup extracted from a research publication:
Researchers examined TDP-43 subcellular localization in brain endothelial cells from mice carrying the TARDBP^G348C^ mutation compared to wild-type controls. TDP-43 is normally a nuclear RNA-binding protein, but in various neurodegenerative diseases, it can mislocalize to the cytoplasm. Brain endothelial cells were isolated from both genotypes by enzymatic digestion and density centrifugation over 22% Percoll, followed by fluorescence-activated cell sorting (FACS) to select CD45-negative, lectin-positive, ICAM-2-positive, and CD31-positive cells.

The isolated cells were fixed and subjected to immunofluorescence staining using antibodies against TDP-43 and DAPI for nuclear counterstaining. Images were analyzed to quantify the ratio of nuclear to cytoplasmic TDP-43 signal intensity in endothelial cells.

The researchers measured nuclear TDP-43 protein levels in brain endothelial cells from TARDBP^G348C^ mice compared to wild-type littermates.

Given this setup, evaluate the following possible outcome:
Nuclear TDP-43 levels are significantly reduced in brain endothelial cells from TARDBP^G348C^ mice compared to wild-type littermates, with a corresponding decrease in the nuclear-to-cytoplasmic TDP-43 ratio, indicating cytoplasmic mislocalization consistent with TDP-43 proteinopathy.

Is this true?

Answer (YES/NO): NO